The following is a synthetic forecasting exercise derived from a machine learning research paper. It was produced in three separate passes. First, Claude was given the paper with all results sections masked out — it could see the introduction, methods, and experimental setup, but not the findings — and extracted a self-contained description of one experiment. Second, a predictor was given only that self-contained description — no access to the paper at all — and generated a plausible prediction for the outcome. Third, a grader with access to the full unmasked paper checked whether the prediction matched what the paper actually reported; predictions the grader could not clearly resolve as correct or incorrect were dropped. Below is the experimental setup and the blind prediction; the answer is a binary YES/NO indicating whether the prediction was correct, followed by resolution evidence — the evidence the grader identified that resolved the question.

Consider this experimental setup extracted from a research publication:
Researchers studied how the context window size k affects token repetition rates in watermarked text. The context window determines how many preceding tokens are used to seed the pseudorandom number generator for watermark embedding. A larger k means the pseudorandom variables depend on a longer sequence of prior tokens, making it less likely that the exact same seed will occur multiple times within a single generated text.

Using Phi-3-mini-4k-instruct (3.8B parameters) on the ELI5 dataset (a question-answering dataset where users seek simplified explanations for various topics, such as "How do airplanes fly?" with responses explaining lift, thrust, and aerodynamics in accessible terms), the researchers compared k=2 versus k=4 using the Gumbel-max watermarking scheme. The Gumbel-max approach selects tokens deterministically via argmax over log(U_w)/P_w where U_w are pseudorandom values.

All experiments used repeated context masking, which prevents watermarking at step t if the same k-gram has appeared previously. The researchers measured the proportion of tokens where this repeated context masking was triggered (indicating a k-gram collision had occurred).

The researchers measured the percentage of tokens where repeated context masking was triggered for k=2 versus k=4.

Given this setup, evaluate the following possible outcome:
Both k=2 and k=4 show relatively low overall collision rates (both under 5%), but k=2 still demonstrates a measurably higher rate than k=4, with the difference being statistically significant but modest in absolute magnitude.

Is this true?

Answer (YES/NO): NO